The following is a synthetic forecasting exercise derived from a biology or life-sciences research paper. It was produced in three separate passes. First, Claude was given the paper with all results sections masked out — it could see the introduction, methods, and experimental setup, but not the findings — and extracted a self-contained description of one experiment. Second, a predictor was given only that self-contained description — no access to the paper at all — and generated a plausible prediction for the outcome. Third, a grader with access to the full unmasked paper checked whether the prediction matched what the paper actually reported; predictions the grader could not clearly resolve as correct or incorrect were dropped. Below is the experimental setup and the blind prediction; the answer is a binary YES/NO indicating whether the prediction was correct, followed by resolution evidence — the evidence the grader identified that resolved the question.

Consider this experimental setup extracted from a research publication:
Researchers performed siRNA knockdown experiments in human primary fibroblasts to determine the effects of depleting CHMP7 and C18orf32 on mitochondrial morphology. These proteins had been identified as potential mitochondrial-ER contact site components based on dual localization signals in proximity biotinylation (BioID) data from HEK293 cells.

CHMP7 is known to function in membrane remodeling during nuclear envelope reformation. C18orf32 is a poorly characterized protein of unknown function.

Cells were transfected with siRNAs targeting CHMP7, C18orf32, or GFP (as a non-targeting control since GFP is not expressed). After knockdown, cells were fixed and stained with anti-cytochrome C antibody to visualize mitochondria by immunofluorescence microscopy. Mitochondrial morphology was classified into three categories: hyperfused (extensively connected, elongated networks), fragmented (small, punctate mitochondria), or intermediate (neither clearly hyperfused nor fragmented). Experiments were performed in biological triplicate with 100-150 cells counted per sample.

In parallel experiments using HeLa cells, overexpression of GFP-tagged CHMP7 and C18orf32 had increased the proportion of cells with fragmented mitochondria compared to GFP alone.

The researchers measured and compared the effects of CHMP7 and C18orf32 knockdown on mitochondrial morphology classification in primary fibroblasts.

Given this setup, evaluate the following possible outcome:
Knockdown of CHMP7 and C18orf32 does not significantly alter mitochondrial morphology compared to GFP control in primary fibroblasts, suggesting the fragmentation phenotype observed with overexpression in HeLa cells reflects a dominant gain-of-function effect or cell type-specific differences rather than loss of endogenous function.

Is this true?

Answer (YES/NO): NO